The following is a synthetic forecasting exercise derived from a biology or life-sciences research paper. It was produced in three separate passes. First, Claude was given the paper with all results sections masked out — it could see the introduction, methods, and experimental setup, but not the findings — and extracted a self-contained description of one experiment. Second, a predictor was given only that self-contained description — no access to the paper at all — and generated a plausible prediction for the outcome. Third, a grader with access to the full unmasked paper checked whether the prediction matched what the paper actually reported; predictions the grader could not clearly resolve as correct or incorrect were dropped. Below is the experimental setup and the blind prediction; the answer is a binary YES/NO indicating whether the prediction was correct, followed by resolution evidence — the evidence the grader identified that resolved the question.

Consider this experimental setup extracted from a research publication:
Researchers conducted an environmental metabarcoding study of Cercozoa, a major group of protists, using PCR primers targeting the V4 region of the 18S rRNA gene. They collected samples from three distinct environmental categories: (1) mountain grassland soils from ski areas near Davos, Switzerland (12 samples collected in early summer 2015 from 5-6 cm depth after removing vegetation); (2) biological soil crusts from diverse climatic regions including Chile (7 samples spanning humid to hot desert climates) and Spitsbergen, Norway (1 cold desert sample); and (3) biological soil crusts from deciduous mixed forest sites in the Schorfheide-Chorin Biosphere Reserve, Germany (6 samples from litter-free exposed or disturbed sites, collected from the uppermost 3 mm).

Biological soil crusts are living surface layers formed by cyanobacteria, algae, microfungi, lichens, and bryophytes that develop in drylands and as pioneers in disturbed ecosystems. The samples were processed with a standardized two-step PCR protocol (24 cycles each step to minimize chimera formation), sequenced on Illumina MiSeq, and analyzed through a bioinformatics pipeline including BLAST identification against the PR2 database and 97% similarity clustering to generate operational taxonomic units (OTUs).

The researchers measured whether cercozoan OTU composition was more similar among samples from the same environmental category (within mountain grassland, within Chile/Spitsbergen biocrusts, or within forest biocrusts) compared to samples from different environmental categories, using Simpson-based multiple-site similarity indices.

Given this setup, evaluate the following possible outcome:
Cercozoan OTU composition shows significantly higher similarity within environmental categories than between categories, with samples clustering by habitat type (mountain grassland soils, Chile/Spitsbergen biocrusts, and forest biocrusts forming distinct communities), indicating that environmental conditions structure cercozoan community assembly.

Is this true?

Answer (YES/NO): YES